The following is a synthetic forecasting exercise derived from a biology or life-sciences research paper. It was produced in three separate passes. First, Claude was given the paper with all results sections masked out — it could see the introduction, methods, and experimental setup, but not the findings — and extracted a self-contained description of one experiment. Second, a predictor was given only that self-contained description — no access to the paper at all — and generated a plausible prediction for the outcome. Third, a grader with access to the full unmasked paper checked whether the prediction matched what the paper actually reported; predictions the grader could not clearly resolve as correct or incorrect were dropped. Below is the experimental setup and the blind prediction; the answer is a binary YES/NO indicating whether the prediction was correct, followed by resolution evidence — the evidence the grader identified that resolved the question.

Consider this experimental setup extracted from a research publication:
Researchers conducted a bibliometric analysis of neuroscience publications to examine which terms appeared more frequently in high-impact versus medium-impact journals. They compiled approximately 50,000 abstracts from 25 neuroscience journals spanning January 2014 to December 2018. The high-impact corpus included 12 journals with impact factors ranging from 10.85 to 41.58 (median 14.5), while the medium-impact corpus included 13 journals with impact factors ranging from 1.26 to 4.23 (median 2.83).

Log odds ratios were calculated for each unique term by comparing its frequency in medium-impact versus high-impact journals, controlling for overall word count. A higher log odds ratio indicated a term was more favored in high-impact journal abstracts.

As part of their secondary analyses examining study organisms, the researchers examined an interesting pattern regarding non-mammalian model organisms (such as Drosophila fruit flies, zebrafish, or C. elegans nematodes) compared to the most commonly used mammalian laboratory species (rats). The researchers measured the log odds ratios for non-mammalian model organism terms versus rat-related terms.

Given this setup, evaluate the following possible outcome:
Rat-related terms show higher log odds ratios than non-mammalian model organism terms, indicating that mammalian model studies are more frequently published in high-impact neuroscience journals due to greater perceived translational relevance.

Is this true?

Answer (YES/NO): NO